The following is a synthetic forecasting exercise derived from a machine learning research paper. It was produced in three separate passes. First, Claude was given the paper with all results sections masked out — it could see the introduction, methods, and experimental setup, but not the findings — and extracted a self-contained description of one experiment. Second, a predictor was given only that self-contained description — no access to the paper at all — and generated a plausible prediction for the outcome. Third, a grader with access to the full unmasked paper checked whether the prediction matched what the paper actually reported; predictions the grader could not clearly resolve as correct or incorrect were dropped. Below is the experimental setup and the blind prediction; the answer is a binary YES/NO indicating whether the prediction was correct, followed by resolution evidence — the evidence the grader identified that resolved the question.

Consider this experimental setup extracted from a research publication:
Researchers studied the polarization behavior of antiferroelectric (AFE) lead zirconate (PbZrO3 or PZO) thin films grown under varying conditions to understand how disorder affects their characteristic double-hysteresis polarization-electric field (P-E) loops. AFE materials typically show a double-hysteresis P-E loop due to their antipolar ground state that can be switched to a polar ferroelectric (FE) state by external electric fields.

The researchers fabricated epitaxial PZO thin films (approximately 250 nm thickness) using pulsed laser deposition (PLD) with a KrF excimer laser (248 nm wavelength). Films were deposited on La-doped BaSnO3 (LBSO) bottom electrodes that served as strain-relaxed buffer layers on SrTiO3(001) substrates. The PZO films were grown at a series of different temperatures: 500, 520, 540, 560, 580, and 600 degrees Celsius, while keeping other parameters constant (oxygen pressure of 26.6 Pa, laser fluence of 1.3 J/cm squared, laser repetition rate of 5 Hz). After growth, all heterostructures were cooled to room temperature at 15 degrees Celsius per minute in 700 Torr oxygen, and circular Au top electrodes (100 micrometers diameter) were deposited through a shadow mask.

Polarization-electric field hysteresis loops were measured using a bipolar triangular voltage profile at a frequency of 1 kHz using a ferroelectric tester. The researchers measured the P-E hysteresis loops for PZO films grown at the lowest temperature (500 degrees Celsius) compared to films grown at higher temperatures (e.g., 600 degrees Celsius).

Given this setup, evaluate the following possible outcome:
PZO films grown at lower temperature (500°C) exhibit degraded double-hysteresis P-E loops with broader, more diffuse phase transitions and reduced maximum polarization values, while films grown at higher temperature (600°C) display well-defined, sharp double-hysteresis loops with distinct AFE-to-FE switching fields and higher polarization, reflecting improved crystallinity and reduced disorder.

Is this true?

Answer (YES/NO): NO